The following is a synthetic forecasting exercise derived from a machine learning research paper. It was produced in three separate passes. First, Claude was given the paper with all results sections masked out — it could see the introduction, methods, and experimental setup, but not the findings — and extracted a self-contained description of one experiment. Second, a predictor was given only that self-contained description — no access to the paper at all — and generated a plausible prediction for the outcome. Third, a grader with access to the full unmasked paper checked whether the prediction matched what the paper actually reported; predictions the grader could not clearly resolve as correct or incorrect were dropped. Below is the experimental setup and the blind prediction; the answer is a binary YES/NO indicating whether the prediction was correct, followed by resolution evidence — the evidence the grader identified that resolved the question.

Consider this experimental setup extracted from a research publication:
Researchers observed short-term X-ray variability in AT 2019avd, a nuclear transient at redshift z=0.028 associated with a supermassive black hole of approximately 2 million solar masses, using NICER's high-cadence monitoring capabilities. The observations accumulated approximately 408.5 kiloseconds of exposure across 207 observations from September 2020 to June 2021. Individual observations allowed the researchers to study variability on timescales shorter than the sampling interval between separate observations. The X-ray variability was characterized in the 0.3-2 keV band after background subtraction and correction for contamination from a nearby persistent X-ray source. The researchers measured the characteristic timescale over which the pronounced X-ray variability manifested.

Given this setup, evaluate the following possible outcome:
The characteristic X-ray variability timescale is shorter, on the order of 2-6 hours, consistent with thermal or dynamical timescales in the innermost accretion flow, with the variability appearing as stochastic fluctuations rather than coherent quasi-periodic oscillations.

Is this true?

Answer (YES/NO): NO